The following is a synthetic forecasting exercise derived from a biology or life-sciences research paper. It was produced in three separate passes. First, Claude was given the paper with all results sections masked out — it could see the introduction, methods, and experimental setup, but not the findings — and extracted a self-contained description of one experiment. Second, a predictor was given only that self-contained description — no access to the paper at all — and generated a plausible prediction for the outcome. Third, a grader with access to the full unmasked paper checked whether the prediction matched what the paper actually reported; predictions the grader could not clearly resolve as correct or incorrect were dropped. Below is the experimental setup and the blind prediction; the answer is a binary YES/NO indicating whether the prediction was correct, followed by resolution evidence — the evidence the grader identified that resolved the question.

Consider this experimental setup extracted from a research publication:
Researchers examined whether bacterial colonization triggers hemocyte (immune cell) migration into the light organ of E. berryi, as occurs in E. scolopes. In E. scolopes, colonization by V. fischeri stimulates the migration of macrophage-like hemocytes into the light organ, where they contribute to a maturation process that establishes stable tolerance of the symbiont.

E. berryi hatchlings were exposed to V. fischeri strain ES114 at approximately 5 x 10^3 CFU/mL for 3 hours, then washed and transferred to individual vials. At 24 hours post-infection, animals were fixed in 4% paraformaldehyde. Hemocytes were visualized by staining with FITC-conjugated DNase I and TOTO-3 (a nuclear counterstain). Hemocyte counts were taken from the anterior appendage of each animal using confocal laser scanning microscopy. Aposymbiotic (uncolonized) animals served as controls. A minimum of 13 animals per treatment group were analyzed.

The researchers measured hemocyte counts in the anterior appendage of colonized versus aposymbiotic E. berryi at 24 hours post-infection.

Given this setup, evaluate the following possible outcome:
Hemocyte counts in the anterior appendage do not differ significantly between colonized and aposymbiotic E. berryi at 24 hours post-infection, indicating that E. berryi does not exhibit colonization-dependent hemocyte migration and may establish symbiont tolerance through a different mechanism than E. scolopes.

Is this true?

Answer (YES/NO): NO